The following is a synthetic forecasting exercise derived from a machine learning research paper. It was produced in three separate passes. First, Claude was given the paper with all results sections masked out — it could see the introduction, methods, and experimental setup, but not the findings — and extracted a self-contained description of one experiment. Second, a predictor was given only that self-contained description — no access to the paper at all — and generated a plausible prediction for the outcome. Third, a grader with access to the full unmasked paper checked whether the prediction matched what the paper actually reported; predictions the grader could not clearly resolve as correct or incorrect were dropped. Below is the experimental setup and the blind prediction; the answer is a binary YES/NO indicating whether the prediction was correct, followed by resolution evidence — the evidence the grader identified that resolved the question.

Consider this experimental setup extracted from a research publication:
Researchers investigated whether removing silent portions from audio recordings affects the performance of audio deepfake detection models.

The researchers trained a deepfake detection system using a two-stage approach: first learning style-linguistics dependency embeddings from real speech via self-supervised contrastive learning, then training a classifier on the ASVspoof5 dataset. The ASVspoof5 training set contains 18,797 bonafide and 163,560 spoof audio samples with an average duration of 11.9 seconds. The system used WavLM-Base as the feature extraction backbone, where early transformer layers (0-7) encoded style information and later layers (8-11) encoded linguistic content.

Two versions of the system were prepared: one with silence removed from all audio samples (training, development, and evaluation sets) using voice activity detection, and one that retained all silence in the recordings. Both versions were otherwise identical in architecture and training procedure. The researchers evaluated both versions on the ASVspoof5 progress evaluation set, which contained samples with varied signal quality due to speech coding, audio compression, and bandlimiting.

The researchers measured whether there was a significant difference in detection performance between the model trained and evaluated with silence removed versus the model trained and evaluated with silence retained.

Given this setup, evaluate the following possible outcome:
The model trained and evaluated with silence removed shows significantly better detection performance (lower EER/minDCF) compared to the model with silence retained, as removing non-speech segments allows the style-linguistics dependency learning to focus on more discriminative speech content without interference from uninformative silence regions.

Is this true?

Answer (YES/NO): NO